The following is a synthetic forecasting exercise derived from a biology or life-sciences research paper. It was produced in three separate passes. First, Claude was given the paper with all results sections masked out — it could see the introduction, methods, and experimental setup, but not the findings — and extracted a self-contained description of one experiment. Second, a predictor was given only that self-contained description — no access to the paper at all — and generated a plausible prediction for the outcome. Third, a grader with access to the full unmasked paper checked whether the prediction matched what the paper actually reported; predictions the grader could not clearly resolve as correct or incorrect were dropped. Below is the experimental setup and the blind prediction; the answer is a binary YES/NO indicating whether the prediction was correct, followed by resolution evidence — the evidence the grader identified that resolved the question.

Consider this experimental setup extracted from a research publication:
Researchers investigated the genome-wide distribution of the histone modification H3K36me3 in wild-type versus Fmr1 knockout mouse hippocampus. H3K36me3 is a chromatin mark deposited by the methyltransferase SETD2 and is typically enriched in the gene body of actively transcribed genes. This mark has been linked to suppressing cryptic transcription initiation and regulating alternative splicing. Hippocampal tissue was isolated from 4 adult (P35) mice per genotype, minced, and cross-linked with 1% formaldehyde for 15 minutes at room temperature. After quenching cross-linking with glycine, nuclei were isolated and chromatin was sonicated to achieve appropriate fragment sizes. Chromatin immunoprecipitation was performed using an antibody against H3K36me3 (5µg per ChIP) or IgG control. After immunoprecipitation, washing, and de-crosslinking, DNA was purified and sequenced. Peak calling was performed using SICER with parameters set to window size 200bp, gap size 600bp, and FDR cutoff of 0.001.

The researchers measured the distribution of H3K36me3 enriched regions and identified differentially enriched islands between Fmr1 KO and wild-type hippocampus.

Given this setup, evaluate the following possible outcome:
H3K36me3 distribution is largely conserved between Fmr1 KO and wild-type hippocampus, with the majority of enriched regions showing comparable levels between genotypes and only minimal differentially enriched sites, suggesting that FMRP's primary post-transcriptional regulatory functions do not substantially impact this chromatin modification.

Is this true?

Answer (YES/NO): NO